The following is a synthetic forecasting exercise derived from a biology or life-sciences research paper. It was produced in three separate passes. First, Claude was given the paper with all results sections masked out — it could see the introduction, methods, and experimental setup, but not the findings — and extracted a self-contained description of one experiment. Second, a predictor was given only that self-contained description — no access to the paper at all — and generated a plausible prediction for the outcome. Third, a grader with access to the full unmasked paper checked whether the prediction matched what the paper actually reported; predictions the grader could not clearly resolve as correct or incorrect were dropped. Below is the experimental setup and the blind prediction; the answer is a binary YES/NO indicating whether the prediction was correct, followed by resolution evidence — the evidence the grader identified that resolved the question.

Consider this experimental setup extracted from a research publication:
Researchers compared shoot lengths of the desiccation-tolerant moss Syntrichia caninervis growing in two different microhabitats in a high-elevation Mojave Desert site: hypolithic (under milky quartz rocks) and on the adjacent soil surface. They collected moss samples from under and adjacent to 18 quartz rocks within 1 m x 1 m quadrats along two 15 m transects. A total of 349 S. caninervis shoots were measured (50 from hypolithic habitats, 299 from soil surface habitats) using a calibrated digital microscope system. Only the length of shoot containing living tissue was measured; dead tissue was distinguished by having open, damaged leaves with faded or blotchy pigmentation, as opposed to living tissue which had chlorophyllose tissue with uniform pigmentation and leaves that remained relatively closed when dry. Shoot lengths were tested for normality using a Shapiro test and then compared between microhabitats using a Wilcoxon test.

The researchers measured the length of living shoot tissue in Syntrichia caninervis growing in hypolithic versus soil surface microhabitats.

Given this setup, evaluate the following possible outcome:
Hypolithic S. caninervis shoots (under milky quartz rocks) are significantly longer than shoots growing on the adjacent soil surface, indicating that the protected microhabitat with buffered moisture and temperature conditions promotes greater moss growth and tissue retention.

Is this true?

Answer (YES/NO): YES